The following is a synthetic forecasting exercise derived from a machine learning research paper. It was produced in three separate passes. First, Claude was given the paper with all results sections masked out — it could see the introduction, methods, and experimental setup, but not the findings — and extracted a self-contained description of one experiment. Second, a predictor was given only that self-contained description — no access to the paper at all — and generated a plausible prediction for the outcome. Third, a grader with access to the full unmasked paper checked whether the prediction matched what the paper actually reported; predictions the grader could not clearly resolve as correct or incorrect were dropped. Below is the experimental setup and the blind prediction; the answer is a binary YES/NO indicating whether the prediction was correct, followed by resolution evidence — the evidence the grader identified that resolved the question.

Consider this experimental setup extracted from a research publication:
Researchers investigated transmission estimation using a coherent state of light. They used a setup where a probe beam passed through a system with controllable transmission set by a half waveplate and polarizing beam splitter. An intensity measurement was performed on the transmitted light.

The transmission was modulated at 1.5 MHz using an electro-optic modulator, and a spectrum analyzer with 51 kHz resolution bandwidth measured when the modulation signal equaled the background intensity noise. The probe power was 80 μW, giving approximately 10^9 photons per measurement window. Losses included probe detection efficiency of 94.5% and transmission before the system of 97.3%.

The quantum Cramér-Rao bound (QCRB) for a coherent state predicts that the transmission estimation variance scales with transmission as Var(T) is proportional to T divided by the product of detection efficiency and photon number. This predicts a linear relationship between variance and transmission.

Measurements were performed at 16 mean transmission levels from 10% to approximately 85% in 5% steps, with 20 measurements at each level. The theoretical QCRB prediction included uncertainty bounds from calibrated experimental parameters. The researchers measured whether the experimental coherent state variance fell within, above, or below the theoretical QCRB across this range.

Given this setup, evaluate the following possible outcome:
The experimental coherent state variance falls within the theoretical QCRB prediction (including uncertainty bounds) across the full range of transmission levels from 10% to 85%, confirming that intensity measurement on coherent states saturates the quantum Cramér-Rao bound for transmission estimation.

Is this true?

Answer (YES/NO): YES